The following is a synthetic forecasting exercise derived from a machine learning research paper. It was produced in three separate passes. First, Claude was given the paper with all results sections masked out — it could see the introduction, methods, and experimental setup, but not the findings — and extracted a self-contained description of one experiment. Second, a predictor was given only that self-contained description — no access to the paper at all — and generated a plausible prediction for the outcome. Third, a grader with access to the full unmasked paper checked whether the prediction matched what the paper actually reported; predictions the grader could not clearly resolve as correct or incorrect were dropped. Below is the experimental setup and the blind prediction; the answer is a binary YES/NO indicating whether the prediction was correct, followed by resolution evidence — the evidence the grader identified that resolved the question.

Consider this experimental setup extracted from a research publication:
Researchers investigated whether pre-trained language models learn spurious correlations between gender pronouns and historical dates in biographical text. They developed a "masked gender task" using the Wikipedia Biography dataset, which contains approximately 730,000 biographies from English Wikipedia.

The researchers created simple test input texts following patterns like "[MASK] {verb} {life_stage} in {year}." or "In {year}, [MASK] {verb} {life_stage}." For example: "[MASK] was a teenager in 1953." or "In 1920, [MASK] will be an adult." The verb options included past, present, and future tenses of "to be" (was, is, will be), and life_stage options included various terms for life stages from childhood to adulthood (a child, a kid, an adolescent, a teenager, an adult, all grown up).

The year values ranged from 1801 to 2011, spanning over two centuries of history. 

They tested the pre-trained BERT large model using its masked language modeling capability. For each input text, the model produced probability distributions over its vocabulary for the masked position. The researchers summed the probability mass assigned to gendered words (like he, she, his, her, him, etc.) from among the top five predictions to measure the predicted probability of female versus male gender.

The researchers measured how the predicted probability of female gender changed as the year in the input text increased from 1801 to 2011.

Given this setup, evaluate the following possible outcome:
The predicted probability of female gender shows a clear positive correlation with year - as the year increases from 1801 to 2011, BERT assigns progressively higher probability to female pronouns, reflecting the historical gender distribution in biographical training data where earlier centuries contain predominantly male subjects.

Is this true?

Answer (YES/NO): YES